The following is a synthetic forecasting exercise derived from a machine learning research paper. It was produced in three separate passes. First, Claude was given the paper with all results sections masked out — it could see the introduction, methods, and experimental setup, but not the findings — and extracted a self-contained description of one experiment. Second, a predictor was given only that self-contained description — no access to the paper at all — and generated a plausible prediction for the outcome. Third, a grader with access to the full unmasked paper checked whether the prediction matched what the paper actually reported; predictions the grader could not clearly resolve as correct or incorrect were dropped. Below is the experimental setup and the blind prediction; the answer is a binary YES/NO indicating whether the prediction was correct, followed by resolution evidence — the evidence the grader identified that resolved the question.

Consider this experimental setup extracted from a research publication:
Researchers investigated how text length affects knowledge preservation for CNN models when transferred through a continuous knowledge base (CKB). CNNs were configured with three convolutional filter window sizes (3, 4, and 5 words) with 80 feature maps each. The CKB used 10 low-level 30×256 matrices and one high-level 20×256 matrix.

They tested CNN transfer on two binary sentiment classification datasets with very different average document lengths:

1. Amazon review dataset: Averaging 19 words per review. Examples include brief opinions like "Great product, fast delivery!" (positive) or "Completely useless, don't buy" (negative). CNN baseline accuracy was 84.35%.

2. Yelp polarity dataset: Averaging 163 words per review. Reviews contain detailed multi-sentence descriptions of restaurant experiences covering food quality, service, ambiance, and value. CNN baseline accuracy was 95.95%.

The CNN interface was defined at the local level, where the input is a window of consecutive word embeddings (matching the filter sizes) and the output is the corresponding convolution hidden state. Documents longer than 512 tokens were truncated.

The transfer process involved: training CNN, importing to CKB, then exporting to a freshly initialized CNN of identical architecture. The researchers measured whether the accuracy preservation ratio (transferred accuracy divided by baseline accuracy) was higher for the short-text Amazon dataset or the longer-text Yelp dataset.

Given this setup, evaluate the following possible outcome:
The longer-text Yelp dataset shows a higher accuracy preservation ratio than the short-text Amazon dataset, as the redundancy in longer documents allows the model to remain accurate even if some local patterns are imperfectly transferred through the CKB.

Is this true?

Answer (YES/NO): NO